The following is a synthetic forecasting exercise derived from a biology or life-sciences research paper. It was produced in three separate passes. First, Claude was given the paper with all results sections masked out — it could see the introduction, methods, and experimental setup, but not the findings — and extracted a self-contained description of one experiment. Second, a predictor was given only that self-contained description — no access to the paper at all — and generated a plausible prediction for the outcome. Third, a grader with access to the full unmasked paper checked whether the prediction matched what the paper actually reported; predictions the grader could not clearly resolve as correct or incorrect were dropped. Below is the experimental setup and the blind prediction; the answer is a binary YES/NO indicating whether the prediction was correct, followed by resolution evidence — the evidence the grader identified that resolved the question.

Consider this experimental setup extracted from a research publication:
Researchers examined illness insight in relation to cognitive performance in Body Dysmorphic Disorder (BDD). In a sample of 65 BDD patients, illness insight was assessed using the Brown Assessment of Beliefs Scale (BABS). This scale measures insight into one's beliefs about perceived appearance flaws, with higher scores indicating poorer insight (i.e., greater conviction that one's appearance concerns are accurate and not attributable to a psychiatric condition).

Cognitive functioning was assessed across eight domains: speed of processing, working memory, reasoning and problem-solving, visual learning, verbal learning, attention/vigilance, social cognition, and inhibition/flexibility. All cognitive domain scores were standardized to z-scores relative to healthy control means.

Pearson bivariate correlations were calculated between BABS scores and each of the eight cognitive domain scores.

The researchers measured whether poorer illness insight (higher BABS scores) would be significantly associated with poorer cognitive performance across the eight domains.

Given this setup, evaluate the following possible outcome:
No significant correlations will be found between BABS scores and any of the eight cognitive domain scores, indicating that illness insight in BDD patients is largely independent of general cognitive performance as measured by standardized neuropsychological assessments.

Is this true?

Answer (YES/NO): YES